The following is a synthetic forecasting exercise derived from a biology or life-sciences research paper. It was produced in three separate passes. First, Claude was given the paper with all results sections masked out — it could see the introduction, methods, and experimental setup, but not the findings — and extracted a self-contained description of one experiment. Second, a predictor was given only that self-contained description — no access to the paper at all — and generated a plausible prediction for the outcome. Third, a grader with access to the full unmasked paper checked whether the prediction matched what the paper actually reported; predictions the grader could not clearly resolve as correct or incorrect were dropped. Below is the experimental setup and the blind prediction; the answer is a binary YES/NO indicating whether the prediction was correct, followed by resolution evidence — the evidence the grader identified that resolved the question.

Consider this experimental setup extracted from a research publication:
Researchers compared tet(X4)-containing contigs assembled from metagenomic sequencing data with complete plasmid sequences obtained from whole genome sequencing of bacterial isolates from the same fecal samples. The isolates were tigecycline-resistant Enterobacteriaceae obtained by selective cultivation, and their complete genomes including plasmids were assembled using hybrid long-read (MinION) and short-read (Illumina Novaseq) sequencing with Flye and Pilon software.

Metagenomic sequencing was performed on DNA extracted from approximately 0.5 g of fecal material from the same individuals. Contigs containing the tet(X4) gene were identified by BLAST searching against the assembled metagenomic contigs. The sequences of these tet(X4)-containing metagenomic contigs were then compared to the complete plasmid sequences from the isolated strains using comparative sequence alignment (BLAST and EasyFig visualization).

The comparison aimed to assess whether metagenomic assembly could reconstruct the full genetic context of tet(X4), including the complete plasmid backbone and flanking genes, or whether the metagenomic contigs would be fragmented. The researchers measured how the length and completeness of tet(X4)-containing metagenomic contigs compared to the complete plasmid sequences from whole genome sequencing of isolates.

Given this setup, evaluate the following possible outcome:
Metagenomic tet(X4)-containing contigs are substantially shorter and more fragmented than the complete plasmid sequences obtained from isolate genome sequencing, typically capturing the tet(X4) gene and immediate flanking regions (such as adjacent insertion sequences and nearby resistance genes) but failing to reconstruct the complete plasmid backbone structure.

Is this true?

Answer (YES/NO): YES